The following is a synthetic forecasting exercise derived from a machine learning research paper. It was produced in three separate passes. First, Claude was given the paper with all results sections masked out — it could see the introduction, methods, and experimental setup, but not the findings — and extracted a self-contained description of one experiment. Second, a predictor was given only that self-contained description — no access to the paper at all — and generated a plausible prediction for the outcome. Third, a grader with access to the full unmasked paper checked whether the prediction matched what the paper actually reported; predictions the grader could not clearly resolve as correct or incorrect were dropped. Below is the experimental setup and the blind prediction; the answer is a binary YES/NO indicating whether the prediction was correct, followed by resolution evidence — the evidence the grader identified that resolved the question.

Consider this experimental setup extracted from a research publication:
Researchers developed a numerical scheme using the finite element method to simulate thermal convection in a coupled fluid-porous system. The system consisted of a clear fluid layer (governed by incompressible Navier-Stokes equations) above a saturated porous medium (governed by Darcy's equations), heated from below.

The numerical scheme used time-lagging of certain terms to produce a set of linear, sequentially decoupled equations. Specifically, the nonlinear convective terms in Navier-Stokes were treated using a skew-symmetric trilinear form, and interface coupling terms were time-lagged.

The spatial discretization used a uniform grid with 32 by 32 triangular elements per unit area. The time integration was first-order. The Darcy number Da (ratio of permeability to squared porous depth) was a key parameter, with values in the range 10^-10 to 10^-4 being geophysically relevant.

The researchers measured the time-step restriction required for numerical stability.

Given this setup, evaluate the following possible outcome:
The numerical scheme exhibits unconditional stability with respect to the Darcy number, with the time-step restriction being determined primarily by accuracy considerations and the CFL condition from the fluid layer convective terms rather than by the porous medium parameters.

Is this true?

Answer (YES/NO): NO